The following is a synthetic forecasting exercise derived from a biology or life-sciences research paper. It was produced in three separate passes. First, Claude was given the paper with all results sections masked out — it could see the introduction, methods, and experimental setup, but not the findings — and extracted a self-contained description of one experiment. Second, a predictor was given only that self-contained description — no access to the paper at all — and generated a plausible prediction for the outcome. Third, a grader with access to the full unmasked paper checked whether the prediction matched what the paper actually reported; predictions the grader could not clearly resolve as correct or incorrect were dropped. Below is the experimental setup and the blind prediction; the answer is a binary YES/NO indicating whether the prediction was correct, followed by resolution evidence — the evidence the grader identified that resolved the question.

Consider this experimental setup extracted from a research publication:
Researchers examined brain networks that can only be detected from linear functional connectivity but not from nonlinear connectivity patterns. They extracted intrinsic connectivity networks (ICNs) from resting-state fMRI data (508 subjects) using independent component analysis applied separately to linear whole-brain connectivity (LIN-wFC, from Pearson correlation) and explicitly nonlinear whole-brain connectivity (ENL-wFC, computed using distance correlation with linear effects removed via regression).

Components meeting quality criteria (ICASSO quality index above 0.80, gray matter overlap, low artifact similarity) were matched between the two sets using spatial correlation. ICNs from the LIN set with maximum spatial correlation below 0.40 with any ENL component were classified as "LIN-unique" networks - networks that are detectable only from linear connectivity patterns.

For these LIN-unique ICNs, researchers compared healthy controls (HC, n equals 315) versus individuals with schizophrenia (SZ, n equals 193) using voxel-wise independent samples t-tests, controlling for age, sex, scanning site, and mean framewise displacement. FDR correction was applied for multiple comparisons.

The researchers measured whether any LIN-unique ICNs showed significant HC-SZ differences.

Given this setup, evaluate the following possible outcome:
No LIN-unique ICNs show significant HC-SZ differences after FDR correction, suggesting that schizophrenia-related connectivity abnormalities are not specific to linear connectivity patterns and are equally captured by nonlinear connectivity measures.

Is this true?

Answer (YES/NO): YES